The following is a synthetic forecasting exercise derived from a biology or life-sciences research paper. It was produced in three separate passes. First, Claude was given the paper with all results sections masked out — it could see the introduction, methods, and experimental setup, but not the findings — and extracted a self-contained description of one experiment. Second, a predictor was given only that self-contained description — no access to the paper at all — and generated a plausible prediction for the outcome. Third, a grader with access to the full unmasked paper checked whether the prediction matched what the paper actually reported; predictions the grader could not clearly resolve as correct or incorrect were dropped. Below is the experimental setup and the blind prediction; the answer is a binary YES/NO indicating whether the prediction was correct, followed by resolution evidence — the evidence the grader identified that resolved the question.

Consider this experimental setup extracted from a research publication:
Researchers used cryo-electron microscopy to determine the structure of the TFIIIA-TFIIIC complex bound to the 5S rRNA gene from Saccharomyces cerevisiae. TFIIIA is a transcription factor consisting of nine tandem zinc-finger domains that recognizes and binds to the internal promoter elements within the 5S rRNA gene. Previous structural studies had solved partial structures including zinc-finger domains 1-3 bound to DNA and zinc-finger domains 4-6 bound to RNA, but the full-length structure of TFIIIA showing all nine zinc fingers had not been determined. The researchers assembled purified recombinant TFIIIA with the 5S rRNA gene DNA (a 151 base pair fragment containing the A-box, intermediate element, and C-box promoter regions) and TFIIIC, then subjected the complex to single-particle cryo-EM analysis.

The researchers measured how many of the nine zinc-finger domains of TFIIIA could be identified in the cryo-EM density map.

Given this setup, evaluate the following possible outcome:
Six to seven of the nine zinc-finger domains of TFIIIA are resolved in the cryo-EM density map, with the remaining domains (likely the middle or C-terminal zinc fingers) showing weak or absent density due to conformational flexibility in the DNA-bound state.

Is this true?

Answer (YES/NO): NO